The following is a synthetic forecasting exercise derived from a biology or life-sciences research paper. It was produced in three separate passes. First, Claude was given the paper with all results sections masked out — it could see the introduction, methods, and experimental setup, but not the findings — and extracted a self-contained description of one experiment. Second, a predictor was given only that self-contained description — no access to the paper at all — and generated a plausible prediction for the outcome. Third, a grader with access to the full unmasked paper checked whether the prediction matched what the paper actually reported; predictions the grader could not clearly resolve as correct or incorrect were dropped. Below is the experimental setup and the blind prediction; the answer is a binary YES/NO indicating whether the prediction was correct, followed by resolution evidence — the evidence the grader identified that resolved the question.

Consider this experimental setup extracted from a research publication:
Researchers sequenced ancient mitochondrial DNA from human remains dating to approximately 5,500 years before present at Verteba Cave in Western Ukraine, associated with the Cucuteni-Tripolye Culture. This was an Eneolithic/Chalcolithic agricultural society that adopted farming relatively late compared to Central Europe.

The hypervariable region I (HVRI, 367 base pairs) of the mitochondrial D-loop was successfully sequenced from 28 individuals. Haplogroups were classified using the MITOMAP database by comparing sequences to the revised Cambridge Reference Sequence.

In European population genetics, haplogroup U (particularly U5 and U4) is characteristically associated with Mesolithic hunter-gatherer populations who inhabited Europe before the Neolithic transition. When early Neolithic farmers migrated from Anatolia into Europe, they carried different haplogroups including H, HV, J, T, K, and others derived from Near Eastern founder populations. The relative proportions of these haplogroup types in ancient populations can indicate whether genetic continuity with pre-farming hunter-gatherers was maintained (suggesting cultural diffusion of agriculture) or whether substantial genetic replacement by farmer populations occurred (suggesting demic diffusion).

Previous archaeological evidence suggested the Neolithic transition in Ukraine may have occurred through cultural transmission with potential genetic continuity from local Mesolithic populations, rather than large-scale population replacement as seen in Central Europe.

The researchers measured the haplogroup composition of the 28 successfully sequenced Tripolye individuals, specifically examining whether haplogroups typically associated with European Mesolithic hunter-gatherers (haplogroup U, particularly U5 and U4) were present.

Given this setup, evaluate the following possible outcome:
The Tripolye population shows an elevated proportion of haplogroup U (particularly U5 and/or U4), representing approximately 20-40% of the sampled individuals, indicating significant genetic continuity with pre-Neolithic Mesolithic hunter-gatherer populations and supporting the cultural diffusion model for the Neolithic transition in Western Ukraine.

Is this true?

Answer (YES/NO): NO